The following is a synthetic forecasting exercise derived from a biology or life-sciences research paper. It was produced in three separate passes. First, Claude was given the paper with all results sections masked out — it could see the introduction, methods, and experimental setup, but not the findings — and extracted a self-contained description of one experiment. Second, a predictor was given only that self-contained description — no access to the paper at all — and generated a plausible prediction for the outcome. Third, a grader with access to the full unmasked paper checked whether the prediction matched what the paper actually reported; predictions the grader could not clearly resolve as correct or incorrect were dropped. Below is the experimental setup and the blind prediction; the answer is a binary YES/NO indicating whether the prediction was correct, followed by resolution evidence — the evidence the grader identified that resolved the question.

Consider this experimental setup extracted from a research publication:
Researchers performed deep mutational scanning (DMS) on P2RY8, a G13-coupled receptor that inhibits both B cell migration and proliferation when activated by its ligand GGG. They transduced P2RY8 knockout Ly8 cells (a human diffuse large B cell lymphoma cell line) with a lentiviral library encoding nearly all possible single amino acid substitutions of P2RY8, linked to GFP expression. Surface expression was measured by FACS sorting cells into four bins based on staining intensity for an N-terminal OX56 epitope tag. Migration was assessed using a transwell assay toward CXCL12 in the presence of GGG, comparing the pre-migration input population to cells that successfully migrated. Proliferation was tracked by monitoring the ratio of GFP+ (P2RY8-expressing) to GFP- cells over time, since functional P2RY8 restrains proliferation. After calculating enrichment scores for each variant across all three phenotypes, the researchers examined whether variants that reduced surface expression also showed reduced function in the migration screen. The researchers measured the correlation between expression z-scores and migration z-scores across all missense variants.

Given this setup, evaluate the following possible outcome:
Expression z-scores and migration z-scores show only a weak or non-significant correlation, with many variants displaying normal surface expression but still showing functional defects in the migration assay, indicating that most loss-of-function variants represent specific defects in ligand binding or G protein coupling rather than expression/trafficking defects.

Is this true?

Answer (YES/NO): NO